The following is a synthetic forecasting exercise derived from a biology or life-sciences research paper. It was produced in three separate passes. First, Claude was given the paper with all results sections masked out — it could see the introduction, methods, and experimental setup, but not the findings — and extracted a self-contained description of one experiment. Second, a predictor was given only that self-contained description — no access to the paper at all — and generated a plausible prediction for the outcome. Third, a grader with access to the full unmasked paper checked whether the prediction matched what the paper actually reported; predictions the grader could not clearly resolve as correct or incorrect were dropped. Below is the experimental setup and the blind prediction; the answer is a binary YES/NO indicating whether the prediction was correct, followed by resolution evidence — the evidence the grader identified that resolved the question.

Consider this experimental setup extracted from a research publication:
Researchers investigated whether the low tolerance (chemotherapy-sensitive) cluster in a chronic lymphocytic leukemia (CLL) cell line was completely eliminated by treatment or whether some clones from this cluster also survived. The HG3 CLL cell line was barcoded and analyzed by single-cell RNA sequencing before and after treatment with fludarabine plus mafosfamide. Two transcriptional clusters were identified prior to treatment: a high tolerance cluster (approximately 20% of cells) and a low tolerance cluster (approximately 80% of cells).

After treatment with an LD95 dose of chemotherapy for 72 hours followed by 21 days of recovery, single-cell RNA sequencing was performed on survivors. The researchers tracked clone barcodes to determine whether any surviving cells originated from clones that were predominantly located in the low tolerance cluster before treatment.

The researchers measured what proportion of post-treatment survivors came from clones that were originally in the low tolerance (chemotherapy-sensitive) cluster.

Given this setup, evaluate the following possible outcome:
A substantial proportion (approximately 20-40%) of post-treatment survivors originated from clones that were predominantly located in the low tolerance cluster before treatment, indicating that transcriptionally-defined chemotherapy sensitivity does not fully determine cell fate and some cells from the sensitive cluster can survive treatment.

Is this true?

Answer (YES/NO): NO